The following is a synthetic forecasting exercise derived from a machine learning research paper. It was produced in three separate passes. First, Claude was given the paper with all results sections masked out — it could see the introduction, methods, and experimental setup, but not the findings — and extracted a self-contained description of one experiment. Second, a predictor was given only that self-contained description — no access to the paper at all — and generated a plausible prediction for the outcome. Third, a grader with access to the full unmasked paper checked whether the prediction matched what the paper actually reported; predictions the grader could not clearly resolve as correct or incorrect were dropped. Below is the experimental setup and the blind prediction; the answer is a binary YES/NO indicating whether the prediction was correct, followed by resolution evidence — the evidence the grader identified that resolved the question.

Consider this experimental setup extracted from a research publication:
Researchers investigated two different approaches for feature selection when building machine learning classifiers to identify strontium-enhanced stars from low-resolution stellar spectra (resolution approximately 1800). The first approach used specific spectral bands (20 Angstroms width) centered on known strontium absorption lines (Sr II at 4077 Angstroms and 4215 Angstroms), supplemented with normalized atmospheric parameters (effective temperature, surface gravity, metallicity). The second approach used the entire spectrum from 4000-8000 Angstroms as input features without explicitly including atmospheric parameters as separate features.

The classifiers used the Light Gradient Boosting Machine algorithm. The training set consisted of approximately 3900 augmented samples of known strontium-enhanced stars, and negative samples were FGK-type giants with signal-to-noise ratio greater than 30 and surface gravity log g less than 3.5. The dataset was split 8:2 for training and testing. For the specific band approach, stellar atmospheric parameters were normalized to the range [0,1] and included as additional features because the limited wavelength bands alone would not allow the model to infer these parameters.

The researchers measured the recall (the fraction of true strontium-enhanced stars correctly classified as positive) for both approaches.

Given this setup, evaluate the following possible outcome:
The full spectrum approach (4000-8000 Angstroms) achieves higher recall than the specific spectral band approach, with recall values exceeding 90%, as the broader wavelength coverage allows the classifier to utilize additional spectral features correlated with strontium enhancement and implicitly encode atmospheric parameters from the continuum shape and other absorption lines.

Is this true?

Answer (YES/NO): YES